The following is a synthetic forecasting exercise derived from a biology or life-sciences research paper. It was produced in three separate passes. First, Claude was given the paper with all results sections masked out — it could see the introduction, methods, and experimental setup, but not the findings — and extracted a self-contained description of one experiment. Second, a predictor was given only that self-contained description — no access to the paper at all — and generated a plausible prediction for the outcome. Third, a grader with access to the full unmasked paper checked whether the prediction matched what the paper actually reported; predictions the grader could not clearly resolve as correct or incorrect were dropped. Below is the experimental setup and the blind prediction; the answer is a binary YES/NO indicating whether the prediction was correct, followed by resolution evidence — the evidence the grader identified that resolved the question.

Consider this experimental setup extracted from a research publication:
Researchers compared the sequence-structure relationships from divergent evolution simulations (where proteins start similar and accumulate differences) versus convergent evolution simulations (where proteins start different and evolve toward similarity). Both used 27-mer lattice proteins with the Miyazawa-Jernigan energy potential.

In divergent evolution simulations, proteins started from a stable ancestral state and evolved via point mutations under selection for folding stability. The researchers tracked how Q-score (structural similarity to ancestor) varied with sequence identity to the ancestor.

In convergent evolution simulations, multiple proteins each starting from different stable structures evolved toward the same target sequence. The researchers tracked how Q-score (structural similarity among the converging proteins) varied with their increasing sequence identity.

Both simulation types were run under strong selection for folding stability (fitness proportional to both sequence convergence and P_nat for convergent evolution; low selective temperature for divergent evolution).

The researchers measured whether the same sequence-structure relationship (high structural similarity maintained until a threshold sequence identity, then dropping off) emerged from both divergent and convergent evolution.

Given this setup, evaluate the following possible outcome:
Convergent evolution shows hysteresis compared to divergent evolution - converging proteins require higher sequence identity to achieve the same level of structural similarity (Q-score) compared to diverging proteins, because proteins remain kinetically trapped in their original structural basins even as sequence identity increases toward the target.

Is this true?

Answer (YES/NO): YES